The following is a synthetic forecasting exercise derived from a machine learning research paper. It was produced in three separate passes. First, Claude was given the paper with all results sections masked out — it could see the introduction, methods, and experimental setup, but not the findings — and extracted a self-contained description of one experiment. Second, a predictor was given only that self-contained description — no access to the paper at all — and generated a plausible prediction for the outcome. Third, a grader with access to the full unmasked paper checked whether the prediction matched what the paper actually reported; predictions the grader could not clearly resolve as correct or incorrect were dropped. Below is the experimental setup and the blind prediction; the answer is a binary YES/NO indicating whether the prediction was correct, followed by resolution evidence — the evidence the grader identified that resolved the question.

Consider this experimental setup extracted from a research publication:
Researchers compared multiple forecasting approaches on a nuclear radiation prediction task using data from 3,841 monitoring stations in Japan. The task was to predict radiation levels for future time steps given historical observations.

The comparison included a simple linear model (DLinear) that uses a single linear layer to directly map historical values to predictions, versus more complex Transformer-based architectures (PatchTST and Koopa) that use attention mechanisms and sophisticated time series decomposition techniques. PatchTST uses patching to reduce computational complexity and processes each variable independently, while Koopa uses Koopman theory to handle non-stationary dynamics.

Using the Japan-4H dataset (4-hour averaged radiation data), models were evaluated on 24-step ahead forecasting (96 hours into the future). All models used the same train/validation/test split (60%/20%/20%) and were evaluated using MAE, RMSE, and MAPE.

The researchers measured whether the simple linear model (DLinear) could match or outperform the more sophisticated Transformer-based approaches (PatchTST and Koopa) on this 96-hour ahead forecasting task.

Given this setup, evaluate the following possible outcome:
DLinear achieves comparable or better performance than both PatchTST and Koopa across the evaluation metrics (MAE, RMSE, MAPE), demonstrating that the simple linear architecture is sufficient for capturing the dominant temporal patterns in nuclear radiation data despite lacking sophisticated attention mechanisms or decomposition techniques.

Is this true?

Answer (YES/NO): NO